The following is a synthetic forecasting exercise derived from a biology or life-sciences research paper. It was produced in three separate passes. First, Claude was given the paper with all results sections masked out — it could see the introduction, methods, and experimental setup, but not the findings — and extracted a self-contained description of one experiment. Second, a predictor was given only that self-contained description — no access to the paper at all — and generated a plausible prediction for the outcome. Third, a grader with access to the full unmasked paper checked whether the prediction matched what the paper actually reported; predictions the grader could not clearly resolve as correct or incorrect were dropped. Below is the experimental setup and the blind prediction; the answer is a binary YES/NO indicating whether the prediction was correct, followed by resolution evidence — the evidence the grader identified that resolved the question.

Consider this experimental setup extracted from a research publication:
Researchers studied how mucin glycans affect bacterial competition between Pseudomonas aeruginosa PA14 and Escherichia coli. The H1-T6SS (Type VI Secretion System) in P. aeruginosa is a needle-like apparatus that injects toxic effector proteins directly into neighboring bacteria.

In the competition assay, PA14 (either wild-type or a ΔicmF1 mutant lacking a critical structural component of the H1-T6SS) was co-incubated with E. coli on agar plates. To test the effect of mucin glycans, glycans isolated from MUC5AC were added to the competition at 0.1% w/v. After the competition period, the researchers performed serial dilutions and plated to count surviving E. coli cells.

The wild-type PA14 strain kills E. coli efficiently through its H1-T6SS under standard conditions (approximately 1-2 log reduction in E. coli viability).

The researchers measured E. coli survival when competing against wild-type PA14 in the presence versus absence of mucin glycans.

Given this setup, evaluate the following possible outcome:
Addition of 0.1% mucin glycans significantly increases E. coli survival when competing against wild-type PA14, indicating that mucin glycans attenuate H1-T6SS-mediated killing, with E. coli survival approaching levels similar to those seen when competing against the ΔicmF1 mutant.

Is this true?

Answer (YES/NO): YES